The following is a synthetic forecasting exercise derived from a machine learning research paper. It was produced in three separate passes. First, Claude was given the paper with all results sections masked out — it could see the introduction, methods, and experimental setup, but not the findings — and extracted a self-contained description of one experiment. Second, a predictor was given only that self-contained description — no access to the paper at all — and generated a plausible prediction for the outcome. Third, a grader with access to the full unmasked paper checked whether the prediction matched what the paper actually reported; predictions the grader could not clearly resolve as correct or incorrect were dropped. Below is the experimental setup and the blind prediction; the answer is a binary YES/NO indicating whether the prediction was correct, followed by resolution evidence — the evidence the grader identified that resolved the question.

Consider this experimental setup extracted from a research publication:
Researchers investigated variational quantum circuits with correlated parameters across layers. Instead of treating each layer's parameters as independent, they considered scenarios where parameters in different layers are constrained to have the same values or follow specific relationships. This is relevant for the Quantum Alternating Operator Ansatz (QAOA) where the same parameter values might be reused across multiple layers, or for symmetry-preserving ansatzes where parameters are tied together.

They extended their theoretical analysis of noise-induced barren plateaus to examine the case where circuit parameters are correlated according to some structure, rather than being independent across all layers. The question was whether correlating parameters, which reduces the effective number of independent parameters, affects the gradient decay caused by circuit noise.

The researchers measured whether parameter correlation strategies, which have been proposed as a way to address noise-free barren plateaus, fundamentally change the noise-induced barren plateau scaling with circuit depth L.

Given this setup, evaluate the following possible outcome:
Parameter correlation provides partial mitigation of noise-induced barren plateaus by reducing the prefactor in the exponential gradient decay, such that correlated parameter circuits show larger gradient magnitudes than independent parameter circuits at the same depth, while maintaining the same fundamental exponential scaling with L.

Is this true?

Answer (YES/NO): NO